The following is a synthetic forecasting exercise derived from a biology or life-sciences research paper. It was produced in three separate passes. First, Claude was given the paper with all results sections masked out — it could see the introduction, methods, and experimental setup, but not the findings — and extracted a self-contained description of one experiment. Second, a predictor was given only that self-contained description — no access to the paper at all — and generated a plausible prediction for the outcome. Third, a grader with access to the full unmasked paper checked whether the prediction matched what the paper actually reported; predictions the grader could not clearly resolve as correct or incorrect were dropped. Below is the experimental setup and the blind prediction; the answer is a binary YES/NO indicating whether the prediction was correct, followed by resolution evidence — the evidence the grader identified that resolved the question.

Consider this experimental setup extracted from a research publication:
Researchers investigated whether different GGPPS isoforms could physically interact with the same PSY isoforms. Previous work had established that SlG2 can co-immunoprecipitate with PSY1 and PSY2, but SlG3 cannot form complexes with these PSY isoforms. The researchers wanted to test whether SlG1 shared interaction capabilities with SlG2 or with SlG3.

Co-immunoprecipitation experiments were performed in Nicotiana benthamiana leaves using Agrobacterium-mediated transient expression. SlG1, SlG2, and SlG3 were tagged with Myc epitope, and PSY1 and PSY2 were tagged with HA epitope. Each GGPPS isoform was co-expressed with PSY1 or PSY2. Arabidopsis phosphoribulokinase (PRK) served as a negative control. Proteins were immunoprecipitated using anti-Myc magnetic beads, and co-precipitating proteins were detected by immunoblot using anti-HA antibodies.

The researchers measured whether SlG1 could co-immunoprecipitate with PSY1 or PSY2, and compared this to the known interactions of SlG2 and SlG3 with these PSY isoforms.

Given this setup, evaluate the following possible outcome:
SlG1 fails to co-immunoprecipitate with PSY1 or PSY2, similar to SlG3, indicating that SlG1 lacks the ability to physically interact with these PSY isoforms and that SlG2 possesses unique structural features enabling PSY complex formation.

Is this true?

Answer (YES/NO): YES